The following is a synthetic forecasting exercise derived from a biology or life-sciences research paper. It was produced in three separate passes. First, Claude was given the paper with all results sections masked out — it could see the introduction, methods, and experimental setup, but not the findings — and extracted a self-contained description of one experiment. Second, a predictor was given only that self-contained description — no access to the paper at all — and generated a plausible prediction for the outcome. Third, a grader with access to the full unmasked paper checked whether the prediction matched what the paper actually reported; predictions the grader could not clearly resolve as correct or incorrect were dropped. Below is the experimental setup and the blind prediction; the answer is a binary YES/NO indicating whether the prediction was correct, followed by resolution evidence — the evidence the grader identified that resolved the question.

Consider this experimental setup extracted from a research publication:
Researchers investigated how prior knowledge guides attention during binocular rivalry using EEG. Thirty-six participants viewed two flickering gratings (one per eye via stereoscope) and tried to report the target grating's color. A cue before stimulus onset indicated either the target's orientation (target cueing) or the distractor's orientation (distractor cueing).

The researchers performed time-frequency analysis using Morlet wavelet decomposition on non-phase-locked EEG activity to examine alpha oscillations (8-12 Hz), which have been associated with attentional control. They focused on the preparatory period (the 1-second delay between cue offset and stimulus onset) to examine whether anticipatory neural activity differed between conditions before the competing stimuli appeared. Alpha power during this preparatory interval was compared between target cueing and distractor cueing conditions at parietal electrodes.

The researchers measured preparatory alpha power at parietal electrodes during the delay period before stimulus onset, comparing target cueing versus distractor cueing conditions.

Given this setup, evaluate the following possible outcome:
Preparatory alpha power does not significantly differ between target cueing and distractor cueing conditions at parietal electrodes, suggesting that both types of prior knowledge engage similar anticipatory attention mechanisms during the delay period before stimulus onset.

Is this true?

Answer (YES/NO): NO